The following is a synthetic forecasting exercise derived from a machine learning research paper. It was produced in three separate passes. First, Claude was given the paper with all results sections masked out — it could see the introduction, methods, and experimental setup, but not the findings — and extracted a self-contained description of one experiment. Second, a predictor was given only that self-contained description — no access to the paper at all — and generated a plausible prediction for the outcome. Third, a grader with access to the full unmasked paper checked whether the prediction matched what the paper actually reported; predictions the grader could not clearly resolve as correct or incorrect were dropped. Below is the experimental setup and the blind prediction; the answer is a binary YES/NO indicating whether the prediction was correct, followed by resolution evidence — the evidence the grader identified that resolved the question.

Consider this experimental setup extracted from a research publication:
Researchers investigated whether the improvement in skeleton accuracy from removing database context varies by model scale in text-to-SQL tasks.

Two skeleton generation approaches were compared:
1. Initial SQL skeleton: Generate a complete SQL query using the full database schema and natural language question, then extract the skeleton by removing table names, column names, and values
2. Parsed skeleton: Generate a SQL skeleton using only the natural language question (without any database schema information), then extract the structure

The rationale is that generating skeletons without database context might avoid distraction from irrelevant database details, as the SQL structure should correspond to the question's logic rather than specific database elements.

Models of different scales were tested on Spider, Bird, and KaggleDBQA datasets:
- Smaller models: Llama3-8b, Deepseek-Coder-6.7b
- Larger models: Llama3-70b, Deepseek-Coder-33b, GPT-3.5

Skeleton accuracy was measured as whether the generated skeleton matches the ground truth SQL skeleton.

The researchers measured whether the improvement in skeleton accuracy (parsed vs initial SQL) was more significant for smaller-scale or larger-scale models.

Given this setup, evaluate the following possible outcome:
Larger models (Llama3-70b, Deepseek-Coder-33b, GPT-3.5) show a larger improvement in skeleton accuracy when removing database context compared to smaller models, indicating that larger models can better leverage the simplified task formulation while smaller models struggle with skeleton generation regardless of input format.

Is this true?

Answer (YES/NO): NO